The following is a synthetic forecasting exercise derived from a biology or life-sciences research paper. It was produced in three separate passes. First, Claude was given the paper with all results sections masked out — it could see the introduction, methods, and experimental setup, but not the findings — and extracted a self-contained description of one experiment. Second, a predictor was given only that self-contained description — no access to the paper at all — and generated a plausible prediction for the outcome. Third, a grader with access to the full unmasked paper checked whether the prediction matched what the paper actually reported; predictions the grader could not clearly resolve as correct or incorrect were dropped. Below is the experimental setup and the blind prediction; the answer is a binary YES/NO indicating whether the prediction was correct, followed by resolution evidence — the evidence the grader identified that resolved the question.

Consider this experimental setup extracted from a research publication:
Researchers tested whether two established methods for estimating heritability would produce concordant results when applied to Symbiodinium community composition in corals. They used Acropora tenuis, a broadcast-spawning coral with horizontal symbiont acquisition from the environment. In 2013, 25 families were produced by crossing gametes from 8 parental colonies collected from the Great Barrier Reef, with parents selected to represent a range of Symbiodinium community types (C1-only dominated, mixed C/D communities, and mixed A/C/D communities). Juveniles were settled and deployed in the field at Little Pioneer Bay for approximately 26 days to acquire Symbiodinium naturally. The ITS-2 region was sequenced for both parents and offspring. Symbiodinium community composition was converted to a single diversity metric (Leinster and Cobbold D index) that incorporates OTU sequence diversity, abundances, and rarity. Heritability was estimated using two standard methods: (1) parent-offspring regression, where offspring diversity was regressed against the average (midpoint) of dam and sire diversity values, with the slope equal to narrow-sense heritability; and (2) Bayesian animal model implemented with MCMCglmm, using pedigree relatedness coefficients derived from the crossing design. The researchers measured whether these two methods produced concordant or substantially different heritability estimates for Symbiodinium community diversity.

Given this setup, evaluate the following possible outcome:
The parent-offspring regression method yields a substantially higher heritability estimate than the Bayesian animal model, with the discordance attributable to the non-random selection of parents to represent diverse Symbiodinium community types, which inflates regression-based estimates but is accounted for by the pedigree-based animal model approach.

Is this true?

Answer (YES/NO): NO